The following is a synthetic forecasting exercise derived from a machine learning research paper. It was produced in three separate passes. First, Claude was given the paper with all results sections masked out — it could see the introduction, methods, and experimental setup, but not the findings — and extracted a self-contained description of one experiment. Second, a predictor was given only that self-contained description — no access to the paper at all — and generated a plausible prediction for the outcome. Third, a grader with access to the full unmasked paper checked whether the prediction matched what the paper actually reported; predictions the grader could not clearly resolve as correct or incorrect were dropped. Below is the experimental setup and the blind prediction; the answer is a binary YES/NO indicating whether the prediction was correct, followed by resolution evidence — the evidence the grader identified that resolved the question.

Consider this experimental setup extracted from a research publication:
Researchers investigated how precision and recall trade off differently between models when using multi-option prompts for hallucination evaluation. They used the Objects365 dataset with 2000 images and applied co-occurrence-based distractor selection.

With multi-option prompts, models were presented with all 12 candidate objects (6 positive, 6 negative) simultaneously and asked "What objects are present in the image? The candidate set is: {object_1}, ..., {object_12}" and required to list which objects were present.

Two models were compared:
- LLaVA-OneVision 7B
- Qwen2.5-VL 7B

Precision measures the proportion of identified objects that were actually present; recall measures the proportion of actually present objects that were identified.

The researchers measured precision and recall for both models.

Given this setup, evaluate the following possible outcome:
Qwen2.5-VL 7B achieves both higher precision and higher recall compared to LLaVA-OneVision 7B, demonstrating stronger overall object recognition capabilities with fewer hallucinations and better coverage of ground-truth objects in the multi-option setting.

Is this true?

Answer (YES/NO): NO